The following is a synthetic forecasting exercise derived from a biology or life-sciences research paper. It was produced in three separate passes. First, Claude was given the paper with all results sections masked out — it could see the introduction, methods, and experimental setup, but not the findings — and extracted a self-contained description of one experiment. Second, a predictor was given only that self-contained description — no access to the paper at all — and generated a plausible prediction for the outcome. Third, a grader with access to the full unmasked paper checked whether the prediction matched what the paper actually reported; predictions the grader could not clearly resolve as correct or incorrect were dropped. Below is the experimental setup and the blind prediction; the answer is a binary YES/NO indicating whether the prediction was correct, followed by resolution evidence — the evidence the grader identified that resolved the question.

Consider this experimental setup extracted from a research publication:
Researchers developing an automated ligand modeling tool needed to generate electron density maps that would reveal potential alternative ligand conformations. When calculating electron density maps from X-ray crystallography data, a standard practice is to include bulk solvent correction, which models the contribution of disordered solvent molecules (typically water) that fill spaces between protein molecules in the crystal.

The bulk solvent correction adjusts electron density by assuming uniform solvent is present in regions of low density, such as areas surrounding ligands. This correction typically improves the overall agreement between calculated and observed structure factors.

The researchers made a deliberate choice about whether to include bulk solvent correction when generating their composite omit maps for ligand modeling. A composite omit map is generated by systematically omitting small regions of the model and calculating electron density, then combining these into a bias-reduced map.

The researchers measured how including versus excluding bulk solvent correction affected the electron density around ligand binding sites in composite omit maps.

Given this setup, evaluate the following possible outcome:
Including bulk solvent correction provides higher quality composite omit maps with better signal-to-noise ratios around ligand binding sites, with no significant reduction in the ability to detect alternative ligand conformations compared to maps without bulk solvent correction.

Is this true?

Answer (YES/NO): NO